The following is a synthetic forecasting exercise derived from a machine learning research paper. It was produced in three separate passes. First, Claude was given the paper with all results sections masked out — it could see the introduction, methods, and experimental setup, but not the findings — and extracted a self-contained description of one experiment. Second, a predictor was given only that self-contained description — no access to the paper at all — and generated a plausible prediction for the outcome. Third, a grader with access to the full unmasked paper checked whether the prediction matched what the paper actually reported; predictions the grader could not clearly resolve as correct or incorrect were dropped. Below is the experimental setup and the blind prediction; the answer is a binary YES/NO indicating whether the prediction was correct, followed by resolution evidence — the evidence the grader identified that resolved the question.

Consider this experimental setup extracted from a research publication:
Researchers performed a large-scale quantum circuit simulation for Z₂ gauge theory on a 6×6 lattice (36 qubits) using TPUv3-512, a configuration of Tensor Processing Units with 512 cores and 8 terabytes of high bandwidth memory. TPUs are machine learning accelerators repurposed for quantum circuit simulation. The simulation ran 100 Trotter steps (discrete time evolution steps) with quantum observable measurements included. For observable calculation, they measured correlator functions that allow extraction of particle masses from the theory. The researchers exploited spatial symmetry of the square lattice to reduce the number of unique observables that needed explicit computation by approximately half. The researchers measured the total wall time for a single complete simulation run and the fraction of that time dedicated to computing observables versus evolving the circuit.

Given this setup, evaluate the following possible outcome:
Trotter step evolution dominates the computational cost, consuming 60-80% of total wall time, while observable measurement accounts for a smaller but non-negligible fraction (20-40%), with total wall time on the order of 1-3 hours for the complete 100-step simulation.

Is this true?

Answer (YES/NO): NO